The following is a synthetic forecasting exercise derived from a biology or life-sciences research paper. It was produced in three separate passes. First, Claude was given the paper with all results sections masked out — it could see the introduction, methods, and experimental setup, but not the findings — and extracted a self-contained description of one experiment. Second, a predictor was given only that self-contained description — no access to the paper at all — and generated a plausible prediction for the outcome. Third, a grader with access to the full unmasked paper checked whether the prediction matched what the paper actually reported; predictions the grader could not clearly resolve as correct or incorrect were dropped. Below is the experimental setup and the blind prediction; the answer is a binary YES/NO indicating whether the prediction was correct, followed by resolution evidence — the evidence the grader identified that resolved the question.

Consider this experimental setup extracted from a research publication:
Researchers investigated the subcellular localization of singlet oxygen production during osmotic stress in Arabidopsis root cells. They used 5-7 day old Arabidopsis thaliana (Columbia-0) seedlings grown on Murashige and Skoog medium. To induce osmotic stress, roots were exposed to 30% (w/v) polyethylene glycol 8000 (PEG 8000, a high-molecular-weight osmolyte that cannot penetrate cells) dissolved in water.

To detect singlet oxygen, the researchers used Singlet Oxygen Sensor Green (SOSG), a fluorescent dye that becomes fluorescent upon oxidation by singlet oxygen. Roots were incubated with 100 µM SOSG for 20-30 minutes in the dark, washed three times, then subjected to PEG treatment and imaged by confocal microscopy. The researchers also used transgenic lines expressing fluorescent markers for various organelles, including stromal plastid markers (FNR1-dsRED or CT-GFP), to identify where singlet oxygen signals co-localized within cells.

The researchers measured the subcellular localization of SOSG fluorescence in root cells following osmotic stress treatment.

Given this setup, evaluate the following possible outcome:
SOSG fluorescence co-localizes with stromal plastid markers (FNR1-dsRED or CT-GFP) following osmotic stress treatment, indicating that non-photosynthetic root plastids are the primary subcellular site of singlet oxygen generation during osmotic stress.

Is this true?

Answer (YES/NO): NO